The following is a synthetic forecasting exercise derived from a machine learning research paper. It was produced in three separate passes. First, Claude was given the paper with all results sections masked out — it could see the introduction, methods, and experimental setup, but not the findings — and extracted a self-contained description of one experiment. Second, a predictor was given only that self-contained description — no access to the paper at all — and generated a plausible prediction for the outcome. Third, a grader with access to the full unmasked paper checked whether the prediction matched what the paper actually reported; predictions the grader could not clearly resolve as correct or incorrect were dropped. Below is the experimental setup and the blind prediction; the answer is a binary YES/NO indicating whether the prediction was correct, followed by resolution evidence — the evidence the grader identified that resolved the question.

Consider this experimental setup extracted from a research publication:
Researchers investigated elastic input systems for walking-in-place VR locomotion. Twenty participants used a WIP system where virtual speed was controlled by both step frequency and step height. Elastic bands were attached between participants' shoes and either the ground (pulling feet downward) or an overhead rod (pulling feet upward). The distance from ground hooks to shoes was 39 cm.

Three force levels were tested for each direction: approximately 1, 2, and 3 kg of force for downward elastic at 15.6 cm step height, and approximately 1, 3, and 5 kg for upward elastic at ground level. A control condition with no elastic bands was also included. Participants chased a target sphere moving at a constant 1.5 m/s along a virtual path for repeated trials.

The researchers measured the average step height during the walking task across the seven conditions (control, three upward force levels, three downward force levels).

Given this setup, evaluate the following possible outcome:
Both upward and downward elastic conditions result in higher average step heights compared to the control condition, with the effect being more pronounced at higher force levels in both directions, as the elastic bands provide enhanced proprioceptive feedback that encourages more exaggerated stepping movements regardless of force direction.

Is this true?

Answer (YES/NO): NO